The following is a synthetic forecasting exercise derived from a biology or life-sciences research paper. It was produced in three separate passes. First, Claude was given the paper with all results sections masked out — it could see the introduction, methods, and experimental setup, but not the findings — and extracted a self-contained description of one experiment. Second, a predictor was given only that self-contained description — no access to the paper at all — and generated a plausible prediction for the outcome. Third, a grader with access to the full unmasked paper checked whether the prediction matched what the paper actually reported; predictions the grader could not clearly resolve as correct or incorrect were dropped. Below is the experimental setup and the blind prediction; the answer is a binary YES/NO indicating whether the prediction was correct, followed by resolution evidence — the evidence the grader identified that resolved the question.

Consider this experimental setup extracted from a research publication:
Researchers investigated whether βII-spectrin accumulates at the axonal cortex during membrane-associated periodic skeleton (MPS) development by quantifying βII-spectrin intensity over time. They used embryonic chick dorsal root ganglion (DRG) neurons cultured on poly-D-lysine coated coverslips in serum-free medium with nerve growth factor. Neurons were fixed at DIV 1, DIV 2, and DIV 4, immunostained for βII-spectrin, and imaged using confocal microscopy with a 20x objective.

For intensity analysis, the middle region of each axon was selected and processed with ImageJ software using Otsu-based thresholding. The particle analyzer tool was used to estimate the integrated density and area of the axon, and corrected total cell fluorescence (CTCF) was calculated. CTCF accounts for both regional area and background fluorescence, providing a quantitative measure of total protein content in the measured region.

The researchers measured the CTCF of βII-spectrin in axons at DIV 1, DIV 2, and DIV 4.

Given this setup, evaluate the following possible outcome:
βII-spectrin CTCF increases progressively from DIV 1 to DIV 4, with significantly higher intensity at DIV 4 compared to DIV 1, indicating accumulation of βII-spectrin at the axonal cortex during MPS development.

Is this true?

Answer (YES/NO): NO